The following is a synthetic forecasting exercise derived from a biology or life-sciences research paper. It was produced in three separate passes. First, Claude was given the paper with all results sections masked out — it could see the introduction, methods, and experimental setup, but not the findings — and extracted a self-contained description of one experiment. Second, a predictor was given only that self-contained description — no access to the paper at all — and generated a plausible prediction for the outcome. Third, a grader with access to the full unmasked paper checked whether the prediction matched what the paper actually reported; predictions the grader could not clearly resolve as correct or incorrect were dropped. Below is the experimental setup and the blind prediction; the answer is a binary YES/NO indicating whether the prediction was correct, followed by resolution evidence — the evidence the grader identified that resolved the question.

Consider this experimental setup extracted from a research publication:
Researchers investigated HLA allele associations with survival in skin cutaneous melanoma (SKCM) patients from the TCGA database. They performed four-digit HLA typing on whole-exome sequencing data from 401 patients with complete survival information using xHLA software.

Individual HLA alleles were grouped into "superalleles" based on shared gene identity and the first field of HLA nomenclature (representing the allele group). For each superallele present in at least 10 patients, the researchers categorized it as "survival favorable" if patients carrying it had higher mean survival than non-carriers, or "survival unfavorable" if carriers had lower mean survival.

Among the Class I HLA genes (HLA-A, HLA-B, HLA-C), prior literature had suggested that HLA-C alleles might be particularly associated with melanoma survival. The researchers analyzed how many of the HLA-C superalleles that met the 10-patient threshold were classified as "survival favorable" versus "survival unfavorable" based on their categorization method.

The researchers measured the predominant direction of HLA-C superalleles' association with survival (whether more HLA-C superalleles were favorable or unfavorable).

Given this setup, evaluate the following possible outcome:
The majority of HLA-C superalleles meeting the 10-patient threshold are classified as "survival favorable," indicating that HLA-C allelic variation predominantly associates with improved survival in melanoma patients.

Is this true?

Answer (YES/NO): NO